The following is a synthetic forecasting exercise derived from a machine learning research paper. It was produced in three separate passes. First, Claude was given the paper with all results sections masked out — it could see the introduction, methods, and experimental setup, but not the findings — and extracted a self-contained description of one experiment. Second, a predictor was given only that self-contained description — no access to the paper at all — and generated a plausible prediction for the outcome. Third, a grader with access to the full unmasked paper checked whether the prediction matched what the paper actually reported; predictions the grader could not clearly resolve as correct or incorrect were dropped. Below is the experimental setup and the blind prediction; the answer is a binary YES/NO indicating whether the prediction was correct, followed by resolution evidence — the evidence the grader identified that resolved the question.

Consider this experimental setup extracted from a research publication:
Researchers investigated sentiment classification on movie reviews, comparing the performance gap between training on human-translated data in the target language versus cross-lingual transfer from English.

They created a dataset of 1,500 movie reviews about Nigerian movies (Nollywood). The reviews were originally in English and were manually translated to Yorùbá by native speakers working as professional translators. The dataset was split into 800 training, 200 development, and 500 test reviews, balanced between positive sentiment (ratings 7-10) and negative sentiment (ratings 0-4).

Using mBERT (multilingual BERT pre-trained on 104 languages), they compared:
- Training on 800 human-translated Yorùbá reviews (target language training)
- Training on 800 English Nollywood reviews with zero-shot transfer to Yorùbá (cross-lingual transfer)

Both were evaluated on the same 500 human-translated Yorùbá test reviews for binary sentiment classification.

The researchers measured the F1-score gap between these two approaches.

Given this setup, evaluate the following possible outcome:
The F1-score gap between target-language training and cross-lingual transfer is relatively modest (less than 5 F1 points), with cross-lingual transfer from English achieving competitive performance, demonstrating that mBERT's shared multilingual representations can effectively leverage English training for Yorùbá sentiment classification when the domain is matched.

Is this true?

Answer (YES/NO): NO